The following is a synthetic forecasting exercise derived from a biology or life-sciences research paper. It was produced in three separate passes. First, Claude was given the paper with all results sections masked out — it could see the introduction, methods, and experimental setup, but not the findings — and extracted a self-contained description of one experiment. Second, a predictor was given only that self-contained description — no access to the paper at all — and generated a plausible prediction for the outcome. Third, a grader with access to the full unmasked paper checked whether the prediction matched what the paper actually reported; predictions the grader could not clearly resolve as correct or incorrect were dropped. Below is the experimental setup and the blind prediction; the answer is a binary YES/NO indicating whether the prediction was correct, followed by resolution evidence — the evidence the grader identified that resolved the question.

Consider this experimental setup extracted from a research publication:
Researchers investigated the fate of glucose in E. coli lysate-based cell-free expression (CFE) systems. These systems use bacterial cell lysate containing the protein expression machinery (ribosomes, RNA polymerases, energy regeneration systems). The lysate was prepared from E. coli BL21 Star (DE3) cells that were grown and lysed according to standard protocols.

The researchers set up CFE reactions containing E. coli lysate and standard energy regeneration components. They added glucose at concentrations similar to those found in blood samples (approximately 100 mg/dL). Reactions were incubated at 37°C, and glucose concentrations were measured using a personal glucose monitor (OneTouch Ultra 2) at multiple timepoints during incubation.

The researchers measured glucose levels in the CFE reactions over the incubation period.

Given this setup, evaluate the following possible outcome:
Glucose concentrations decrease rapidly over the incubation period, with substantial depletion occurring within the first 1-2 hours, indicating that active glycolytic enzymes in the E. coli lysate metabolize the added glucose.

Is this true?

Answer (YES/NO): YES